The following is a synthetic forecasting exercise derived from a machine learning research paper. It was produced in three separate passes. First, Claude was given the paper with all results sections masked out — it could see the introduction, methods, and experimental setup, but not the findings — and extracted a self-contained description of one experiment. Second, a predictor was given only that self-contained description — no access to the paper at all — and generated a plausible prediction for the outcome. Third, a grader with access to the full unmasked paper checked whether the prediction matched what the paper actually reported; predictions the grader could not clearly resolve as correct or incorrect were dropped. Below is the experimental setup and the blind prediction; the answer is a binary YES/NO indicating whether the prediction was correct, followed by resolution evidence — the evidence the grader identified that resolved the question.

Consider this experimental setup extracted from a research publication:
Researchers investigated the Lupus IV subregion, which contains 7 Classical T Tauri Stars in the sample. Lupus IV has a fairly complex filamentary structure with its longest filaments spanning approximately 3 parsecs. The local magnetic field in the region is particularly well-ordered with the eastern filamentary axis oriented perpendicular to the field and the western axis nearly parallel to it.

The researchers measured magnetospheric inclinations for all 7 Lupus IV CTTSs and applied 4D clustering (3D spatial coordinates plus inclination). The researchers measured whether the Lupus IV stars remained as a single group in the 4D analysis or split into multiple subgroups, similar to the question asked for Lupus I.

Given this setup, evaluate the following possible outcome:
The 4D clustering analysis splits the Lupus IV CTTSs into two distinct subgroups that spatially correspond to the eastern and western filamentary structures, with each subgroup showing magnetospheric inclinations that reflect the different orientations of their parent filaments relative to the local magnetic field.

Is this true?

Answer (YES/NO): NO